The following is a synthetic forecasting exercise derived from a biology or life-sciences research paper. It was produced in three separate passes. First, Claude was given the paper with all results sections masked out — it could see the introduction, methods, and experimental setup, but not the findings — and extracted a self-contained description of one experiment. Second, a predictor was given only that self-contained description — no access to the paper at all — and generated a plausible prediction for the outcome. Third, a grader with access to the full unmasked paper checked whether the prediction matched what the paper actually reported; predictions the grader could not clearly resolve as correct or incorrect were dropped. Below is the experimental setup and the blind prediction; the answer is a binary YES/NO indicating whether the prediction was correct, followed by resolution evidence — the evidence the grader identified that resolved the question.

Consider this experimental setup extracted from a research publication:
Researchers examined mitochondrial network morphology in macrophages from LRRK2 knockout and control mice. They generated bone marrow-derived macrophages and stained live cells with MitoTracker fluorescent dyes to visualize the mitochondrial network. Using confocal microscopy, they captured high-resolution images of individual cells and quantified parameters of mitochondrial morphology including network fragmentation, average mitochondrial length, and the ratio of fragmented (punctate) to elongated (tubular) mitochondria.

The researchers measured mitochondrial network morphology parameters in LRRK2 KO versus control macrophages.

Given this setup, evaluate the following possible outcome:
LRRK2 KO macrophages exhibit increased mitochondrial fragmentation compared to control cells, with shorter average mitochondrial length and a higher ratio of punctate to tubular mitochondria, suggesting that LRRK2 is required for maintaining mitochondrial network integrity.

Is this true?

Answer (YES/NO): YES